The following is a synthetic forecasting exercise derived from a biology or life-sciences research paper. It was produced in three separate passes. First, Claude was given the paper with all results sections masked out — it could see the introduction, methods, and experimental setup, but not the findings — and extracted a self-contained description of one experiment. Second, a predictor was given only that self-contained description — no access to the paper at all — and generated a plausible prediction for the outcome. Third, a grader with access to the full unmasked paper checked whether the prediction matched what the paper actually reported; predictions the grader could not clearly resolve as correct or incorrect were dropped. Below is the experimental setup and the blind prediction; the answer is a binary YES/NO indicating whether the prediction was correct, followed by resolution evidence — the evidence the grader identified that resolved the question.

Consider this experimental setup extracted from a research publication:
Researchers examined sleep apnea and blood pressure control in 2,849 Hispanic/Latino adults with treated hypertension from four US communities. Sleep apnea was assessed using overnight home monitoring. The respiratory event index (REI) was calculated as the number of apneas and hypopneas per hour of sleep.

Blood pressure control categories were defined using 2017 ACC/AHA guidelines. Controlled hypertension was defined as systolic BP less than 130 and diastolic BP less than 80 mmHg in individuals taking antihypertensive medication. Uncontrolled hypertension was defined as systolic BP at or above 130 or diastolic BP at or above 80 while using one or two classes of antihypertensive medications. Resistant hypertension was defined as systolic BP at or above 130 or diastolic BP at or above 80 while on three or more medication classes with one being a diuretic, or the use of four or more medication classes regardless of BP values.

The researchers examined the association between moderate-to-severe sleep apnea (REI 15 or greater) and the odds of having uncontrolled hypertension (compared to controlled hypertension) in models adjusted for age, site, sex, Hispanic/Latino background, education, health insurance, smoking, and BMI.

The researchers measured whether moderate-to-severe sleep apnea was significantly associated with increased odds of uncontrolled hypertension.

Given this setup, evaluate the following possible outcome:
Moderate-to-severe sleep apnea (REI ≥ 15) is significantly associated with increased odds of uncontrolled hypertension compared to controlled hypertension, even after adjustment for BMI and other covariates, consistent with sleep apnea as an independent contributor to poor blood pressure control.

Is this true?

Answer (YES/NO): NO